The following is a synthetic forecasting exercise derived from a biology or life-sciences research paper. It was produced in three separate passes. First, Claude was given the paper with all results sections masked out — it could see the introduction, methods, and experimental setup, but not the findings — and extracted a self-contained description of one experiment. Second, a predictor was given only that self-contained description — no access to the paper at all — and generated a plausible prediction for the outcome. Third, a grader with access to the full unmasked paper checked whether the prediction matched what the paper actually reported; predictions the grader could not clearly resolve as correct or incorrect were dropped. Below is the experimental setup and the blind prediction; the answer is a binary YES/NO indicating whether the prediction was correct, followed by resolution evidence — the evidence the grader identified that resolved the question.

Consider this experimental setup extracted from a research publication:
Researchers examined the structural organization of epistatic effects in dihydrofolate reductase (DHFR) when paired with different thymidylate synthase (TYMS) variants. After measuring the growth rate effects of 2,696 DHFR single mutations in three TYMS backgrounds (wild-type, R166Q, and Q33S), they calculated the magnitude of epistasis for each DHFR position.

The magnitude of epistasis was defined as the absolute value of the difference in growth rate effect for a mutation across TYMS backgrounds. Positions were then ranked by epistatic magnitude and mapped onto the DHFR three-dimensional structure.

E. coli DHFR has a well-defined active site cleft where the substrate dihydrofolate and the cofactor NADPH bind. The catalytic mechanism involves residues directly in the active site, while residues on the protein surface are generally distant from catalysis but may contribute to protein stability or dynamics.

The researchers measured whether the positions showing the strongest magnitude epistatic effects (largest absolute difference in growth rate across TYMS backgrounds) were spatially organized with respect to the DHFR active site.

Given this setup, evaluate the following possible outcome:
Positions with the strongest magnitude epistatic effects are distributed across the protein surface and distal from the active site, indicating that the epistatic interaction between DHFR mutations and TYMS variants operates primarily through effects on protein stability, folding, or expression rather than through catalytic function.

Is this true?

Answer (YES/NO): NO